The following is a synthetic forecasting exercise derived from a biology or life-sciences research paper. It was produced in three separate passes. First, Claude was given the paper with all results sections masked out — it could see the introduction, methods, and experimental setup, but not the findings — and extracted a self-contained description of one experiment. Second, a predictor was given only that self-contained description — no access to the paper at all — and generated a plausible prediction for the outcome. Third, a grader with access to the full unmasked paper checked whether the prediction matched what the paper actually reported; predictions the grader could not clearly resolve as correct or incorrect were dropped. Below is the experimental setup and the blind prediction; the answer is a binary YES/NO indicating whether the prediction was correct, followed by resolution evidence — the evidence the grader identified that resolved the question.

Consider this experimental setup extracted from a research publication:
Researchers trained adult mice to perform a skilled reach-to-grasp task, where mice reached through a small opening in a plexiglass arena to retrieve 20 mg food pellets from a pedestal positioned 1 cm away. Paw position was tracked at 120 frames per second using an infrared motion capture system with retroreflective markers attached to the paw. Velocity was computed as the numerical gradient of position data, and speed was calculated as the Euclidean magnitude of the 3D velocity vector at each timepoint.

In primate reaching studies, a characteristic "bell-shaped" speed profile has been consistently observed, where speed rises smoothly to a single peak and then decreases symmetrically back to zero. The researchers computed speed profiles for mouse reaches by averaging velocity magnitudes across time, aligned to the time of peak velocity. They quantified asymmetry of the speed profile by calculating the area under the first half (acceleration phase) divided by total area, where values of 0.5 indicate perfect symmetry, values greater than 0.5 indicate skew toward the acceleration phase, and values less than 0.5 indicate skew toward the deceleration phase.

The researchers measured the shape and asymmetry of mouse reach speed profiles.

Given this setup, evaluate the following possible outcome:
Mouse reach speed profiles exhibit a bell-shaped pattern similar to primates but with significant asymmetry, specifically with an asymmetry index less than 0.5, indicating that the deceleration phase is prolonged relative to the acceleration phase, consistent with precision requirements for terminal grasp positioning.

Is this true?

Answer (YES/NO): YES